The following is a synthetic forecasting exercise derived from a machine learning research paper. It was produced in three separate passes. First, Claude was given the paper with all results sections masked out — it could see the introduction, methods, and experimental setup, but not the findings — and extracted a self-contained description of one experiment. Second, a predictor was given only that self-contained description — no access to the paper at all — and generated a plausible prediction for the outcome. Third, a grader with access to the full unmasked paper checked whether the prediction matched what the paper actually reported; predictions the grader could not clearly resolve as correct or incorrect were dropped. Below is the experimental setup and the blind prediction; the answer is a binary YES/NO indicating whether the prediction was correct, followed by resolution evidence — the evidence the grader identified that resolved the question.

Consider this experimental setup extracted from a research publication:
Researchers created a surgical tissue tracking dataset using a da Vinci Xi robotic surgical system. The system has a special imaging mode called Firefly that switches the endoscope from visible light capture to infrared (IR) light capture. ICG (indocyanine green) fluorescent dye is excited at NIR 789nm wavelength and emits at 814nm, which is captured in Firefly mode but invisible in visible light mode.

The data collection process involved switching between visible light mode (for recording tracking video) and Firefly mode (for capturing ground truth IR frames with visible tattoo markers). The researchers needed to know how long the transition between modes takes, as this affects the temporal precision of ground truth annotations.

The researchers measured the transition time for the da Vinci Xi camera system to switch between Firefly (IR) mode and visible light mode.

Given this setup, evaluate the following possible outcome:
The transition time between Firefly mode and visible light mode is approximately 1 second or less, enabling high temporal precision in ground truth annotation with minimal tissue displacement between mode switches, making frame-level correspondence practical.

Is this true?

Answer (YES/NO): NO